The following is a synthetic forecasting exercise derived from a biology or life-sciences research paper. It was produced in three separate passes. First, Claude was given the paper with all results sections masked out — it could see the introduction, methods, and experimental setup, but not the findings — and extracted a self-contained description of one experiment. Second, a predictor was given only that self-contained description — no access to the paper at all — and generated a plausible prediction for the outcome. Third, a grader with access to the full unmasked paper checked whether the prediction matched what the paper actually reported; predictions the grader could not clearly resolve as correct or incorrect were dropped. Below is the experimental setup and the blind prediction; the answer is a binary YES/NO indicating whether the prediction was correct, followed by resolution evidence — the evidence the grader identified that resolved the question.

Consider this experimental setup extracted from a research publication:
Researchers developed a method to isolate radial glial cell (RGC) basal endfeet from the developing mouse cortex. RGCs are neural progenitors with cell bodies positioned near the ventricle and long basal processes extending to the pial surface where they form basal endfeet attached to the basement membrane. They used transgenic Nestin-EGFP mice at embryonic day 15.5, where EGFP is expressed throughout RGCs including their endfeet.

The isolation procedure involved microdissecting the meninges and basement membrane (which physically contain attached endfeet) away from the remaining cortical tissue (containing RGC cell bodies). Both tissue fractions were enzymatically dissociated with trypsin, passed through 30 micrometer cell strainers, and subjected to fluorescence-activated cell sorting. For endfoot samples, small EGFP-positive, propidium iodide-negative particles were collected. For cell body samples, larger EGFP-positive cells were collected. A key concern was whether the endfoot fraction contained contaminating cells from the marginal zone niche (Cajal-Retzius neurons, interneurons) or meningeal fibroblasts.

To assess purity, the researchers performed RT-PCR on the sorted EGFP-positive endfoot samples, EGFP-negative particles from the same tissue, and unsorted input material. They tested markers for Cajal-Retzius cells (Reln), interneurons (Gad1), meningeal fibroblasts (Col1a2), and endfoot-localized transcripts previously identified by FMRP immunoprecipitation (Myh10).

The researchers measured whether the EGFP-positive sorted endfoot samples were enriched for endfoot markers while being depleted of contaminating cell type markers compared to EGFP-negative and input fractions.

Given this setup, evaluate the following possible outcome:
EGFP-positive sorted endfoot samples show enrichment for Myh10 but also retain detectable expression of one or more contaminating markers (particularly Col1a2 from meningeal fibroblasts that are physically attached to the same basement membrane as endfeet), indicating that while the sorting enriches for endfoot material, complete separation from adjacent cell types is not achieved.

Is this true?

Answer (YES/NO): NO